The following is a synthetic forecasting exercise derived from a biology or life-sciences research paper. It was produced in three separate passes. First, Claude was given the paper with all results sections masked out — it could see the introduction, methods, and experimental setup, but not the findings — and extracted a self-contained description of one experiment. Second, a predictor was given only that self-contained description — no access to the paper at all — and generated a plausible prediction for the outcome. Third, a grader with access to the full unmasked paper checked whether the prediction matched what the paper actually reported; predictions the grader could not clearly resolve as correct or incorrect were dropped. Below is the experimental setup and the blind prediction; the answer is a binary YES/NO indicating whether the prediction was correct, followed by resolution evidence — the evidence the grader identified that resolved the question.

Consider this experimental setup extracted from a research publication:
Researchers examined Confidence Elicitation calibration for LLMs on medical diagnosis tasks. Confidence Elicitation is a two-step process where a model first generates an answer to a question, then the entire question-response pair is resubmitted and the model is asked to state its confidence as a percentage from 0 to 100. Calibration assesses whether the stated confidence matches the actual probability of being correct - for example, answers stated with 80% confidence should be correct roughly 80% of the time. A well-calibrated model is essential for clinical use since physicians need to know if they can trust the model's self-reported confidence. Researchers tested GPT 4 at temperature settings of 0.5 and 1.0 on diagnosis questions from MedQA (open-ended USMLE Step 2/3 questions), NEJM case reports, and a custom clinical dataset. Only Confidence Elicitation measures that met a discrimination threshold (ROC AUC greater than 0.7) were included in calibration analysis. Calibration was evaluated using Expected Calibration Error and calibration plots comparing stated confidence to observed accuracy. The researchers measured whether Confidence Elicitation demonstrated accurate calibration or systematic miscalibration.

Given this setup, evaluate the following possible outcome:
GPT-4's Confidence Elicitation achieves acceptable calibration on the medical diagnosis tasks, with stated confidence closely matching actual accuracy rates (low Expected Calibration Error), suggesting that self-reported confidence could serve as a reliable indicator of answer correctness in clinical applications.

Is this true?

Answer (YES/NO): NO